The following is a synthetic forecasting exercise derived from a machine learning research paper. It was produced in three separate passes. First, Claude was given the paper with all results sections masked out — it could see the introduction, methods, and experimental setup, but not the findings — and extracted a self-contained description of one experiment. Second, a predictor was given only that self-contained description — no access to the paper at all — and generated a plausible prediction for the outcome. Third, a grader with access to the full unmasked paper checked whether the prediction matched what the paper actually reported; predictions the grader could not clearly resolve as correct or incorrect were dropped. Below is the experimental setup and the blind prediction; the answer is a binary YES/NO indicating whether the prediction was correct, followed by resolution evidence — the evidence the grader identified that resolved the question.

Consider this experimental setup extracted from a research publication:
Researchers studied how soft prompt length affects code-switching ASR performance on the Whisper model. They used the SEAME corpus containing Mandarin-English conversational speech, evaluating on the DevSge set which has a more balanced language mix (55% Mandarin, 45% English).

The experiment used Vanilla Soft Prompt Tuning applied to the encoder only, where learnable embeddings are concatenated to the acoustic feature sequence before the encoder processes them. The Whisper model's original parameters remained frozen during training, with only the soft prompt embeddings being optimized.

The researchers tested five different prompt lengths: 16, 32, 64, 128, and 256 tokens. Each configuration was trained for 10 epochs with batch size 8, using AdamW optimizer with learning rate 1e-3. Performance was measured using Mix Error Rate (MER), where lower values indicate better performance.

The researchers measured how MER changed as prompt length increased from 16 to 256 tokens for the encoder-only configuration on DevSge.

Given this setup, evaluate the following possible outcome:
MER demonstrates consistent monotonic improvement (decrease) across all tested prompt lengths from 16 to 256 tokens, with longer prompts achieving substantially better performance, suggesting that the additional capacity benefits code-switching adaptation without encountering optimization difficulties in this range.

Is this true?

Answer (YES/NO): NO